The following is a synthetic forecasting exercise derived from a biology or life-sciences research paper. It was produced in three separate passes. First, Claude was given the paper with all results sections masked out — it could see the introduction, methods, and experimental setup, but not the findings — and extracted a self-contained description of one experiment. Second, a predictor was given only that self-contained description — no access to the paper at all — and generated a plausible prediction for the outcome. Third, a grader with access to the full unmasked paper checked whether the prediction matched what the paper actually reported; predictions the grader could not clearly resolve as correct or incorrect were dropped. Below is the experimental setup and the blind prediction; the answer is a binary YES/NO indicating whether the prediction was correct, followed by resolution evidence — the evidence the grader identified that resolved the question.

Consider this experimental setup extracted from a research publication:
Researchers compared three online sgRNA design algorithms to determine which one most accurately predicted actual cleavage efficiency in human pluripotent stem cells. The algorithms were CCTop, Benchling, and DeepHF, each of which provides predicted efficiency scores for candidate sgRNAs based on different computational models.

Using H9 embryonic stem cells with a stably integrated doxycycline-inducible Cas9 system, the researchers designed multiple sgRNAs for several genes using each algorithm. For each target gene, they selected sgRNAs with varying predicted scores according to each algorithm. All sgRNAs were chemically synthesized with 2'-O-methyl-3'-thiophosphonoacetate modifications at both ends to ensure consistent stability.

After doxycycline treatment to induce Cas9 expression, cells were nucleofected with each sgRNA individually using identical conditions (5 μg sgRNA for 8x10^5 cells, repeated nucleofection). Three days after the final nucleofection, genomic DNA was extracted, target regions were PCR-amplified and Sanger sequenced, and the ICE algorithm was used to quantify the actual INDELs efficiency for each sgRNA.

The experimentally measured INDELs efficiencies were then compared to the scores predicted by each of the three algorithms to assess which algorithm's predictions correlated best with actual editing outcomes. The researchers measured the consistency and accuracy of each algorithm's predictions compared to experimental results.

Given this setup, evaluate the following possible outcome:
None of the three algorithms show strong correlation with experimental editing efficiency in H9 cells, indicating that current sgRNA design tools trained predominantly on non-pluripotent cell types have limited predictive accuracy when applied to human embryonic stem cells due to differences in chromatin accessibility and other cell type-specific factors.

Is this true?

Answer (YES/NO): NO